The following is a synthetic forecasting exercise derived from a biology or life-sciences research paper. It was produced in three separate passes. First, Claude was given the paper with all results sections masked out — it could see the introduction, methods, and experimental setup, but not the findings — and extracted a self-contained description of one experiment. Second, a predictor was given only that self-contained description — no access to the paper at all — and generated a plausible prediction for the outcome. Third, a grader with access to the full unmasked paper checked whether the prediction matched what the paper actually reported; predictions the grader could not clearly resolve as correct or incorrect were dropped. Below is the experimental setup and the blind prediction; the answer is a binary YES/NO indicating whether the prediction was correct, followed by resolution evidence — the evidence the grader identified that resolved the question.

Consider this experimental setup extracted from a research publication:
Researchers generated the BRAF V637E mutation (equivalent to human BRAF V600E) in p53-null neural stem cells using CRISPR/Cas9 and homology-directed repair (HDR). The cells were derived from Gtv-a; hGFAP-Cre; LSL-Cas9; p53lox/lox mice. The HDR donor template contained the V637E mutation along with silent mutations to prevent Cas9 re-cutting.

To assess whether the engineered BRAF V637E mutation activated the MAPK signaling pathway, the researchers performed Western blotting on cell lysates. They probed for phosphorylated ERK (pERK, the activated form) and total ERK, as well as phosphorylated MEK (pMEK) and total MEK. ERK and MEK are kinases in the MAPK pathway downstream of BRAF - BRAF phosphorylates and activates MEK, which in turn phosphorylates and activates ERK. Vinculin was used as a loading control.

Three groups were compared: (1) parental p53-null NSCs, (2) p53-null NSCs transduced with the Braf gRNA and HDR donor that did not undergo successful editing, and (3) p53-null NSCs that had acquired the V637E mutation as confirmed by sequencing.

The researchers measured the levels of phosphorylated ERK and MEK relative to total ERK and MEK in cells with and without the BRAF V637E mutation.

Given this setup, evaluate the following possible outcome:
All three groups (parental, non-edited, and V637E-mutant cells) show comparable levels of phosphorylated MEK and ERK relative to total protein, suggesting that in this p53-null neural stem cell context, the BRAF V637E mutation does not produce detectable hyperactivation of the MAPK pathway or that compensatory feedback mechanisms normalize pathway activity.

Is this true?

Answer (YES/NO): NO